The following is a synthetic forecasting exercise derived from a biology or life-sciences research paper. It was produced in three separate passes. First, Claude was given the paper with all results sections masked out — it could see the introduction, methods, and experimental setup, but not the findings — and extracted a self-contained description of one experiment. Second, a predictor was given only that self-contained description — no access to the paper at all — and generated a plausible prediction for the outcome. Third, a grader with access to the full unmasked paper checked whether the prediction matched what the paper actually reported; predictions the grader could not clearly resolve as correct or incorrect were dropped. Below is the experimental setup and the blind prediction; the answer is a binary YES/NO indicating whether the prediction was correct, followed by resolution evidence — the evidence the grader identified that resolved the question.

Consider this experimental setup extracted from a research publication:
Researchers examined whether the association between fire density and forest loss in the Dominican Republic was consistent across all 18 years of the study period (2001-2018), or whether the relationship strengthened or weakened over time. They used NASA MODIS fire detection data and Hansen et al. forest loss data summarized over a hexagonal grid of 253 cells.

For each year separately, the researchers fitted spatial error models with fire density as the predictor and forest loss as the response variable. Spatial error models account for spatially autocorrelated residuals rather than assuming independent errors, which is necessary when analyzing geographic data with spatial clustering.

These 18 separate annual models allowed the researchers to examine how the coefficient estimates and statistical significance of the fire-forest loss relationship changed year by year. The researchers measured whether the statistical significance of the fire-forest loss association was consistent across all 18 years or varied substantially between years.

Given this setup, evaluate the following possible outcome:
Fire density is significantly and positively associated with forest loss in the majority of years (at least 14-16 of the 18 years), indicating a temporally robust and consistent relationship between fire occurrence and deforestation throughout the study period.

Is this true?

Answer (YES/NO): YES